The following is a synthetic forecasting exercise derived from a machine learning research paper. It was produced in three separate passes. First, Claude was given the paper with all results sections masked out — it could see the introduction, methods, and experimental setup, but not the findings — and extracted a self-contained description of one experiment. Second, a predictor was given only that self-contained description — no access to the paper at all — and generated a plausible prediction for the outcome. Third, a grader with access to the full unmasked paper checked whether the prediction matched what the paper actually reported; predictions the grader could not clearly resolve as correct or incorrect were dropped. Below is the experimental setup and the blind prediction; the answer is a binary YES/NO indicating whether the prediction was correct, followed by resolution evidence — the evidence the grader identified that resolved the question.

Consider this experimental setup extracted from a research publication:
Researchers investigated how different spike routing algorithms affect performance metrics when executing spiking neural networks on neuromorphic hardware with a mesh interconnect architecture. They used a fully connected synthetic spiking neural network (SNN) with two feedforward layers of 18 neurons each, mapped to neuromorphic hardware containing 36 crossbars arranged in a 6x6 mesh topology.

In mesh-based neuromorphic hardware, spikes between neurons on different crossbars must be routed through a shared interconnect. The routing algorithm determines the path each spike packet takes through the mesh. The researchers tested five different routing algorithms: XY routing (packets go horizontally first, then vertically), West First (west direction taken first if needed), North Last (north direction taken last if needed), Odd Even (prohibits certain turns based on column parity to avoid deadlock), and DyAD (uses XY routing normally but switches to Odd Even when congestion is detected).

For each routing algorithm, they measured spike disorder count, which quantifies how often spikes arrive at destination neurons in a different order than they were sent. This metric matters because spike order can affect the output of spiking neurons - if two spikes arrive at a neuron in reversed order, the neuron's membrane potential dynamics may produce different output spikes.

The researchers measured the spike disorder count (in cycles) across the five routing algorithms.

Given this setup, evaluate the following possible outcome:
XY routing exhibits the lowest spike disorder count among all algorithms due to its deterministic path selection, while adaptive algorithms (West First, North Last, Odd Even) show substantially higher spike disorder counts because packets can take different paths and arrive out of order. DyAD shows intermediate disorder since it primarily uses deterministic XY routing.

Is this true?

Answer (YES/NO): NO